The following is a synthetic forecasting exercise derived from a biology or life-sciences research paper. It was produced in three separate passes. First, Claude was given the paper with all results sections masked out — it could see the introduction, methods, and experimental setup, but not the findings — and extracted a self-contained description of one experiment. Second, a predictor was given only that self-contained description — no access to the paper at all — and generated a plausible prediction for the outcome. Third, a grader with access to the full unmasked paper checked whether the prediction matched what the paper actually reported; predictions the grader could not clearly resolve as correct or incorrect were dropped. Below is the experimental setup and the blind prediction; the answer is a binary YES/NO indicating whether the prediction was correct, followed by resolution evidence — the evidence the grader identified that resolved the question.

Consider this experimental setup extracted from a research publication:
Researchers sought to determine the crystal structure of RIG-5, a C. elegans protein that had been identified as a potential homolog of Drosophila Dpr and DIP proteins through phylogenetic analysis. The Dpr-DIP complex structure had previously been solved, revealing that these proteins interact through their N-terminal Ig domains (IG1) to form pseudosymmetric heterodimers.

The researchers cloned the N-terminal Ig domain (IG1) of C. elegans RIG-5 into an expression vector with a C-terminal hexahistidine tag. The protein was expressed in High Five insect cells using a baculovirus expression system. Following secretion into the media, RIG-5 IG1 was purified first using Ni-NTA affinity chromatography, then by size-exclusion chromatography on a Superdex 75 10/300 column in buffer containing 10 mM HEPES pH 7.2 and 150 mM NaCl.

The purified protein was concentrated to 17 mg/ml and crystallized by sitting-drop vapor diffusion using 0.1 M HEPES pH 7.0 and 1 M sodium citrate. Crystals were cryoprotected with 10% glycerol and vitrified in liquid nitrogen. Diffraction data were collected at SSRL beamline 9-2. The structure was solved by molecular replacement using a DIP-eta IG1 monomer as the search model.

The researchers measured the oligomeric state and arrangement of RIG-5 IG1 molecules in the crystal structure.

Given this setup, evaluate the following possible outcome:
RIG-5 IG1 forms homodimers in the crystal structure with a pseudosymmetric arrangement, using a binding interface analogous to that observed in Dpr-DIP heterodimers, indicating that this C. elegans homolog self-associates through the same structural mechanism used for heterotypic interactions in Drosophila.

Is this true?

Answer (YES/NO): YES